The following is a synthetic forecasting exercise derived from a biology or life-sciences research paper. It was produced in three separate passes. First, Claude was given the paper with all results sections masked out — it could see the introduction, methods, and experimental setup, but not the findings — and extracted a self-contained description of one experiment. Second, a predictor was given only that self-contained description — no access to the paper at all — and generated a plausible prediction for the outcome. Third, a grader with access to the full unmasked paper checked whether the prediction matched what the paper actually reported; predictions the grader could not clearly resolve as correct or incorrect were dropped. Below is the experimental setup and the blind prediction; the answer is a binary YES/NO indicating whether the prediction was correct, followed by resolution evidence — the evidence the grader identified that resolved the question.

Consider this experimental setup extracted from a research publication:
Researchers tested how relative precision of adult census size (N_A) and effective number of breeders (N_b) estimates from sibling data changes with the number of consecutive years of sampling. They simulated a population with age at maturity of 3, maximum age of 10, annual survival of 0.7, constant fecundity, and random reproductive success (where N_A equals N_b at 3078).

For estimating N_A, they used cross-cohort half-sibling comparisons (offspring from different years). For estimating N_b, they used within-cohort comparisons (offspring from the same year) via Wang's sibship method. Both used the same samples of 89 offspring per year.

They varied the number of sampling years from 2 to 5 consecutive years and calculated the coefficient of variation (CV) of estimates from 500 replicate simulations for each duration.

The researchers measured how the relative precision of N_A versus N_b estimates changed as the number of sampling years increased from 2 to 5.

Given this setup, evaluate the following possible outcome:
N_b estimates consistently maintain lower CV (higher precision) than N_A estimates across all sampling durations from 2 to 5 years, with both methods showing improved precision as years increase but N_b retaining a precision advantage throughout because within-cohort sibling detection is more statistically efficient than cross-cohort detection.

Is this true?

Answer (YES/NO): NO